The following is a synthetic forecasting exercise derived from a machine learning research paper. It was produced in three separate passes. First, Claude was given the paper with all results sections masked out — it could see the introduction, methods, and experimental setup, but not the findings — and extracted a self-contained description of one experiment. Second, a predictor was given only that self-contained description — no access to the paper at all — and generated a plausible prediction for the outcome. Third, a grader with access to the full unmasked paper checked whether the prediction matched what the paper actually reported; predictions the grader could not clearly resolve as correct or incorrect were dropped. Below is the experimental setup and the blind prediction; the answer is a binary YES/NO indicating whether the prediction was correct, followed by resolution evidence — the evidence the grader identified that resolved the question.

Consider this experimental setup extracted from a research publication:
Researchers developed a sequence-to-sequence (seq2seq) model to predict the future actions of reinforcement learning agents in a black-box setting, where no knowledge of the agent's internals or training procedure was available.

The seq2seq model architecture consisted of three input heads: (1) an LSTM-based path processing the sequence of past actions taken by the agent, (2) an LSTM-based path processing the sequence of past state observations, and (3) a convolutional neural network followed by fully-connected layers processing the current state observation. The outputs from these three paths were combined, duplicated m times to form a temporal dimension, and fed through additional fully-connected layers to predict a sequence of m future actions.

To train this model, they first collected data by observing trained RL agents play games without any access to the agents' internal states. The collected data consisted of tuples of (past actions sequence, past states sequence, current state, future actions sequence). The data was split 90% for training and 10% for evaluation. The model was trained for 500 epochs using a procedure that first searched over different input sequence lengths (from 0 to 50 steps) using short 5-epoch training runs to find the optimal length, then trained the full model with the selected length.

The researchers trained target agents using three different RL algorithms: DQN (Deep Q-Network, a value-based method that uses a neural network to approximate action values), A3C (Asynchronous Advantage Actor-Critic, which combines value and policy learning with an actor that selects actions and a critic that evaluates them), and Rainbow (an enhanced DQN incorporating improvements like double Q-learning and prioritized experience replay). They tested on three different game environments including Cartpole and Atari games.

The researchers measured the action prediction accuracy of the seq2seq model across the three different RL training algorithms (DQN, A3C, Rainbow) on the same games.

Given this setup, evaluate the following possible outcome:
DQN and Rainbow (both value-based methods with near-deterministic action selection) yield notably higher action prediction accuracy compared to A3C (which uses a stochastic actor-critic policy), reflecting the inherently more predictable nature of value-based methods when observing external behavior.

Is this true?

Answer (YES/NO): NO